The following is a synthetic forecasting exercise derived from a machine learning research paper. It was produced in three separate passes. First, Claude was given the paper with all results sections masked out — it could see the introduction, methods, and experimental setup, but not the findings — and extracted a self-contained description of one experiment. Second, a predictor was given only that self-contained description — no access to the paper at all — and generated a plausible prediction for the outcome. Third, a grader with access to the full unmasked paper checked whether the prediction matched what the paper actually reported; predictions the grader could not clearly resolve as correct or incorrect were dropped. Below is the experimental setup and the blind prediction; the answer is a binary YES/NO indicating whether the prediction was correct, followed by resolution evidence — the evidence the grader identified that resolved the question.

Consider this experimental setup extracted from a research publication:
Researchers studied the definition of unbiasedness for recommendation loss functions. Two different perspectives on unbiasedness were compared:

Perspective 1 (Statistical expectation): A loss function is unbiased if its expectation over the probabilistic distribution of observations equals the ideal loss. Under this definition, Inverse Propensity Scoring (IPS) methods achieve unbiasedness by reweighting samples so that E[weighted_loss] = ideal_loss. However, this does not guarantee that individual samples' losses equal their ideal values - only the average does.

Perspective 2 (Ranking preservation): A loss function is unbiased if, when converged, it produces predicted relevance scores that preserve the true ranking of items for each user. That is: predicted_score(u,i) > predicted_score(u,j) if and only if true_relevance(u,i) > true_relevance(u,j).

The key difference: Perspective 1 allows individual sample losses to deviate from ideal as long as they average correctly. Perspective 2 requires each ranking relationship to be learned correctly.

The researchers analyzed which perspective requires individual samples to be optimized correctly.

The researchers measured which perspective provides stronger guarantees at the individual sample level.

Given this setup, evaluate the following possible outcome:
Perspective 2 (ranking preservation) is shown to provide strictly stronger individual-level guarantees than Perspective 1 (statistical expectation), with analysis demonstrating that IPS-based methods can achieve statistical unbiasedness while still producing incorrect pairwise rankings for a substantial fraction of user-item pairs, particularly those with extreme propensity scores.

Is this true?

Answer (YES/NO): NO